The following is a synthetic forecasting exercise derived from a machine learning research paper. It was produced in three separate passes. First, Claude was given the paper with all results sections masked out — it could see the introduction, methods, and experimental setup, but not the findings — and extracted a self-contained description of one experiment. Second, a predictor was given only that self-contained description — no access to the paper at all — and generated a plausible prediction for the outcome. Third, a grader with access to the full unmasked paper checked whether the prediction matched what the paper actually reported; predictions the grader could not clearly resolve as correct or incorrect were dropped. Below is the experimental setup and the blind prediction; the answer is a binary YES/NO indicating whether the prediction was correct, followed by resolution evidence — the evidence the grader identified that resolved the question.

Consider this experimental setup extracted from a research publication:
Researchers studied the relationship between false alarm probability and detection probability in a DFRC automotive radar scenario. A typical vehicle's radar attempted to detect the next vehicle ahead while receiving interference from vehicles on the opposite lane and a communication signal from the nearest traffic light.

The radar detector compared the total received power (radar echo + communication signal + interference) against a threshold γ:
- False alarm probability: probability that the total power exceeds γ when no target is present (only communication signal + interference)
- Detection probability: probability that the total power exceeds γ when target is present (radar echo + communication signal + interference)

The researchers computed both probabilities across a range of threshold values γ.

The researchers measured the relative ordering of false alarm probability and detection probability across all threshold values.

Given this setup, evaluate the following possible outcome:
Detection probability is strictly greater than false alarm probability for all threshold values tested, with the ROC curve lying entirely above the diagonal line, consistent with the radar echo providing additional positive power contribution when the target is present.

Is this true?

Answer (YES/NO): YES